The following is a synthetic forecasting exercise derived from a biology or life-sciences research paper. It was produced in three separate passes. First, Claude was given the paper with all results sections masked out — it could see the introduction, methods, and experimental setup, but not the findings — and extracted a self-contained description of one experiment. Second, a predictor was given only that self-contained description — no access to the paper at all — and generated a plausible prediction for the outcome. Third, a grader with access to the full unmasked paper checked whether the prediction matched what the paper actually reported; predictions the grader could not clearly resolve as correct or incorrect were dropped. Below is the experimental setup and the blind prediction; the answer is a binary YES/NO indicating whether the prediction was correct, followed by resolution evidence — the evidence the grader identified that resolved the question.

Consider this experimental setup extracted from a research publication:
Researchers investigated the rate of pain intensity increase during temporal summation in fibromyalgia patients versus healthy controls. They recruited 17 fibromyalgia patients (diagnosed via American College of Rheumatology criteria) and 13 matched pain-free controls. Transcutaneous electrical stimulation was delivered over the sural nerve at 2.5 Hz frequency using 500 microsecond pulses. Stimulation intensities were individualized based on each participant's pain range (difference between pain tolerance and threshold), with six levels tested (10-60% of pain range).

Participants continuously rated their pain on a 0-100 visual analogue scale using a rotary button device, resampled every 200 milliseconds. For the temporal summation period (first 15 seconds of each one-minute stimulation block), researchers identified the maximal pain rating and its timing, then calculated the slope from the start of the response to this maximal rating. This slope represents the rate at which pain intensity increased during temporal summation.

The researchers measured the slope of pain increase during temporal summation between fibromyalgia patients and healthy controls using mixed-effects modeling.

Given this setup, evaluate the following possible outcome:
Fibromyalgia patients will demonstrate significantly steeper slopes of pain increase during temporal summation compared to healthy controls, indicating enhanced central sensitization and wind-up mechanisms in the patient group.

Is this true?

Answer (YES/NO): NO